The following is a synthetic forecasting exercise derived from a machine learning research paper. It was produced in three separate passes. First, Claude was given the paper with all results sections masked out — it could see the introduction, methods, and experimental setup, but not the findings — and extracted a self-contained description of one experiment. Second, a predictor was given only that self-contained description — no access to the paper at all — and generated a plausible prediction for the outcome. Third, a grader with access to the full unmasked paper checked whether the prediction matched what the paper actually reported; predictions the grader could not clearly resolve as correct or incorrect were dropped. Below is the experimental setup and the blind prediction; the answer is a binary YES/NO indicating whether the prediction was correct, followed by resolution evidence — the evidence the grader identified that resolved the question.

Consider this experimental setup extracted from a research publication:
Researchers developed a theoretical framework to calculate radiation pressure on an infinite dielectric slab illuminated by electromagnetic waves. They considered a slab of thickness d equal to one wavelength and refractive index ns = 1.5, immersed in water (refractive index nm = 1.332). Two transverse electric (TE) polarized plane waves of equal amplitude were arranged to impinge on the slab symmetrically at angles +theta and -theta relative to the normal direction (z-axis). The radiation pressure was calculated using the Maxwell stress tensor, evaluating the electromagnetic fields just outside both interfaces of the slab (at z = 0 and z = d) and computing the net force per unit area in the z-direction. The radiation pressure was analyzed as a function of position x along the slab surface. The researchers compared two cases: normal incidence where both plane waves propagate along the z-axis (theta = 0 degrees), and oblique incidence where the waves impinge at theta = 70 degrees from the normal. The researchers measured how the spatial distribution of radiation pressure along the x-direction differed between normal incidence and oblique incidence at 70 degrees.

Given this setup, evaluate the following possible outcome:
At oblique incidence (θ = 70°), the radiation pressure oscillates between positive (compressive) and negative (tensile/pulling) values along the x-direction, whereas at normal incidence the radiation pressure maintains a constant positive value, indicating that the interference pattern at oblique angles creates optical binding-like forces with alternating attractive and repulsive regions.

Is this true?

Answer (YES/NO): YES